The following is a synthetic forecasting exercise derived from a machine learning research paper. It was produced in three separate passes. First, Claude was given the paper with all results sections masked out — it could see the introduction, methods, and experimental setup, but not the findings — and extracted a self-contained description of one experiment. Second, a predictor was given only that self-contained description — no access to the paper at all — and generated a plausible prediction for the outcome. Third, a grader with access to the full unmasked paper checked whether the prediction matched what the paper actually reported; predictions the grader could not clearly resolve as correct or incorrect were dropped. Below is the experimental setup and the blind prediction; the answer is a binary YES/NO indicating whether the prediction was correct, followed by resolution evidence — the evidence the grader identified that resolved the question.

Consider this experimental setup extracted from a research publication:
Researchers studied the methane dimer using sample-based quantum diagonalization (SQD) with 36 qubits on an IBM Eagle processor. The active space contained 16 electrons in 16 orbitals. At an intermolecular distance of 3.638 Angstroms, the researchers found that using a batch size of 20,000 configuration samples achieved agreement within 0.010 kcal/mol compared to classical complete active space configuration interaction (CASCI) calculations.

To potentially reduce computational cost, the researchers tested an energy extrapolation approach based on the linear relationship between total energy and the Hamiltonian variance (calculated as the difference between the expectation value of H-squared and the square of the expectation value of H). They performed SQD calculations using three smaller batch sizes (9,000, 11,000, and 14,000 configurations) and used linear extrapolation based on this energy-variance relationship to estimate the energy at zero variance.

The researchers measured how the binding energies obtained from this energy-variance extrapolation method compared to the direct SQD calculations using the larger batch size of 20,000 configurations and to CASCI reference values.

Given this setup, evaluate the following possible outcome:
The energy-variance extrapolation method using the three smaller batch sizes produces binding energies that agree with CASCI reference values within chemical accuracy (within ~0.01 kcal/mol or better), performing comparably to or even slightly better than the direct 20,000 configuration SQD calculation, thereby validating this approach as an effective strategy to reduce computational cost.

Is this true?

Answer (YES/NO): NO